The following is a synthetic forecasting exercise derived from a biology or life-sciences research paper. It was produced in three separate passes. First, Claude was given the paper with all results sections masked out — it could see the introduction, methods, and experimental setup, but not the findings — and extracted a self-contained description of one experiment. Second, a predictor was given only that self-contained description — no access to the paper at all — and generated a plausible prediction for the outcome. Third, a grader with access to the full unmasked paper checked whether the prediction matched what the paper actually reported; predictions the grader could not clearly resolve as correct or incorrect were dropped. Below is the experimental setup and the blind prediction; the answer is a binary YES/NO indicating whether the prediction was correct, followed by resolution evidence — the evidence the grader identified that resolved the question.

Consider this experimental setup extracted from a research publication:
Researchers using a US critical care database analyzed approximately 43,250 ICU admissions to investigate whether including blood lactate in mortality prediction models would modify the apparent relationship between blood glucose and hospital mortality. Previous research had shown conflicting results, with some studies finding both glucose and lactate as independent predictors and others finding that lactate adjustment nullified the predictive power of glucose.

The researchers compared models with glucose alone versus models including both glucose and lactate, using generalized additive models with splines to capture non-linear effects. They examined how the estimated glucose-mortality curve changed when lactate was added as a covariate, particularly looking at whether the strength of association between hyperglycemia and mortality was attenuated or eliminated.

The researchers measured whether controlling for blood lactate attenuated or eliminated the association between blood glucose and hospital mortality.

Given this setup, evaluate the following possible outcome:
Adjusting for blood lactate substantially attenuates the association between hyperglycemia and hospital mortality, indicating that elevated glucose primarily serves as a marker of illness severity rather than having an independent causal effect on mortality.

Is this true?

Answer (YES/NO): NO